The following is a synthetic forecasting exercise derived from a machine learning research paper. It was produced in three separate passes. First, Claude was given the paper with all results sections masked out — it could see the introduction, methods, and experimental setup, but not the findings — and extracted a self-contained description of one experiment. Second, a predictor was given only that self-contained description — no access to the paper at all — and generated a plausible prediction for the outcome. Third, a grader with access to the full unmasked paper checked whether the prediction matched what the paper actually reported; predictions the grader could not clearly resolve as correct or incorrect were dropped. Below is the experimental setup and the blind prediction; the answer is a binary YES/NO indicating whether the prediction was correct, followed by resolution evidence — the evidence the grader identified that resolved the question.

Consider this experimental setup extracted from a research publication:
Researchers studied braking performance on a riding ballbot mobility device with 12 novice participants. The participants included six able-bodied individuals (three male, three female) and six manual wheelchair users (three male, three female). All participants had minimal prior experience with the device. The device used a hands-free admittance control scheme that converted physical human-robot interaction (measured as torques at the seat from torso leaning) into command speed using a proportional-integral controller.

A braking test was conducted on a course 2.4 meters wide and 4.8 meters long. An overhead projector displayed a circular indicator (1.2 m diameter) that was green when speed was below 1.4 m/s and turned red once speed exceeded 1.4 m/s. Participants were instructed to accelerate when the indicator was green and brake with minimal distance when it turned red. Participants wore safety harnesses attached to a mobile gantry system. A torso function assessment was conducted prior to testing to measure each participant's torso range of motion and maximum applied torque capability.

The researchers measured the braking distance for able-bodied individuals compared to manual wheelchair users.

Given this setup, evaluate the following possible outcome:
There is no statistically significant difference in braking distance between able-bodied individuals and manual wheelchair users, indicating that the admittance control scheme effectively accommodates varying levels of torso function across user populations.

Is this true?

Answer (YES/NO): NO